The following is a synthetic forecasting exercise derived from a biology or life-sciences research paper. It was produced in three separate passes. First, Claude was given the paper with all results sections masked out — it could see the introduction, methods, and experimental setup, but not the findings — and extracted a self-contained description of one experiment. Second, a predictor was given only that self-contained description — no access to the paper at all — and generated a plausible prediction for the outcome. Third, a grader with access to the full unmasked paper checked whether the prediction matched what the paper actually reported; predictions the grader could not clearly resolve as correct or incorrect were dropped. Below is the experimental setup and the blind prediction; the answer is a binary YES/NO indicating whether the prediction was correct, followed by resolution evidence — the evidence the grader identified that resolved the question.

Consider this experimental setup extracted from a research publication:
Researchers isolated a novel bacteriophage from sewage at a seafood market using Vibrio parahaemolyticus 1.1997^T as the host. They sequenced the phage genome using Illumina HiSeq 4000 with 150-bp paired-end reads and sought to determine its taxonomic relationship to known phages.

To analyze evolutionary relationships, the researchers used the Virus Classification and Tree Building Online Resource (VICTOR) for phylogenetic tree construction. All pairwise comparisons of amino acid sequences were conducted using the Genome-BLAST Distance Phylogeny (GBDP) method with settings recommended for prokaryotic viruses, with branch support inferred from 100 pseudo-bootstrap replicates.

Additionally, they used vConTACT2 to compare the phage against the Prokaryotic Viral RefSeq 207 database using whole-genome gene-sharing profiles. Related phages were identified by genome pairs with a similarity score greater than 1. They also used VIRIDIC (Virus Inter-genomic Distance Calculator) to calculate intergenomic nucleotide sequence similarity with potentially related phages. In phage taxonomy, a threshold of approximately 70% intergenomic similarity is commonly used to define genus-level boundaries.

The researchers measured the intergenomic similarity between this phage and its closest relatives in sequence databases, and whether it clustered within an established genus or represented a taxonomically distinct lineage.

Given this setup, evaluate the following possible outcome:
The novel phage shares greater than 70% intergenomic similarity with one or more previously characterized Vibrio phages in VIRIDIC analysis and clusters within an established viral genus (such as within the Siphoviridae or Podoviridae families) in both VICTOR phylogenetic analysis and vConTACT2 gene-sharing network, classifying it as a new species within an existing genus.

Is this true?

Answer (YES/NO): NO